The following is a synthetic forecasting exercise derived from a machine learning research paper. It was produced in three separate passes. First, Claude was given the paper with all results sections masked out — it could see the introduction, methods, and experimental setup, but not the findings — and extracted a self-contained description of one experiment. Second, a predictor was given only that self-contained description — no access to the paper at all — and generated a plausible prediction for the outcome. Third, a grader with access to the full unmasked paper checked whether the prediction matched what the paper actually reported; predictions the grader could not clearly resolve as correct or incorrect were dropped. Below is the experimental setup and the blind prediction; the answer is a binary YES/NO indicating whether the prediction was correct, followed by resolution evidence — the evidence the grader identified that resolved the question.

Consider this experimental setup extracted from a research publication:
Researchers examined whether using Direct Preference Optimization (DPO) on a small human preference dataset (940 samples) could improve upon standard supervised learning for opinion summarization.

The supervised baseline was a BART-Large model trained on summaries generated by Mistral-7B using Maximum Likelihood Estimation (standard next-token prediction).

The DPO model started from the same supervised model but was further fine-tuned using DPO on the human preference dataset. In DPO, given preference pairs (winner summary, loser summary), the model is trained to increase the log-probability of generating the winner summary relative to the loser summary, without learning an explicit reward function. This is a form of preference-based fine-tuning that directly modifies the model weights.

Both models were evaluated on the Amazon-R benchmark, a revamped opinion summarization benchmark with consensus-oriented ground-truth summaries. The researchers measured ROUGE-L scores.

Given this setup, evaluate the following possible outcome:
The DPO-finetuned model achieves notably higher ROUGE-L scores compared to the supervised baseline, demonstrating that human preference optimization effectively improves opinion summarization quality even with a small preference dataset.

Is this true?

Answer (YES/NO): NO